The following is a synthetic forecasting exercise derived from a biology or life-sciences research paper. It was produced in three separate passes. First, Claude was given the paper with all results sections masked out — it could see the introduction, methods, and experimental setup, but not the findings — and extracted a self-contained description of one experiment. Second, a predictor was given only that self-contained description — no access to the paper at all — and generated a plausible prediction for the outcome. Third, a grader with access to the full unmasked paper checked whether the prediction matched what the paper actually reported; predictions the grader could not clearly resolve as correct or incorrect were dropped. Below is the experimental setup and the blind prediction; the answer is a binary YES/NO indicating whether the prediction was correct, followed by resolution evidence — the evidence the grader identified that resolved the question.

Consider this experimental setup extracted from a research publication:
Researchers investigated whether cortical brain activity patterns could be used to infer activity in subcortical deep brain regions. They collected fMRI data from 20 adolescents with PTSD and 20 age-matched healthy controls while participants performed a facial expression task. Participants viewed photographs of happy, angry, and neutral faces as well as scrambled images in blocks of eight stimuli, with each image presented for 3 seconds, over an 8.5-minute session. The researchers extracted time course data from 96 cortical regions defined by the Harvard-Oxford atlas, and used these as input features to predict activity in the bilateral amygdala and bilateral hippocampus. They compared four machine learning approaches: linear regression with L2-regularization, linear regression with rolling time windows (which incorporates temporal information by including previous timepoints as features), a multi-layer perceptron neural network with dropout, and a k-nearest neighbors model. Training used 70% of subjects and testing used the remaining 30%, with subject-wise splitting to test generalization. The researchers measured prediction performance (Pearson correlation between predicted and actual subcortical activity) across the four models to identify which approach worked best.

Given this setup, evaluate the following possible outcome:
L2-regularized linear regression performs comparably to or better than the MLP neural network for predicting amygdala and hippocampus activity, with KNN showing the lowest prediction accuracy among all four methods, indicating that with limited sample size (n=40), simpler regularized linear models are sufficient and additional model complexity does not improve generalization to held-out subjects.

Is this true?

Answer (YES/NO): NO